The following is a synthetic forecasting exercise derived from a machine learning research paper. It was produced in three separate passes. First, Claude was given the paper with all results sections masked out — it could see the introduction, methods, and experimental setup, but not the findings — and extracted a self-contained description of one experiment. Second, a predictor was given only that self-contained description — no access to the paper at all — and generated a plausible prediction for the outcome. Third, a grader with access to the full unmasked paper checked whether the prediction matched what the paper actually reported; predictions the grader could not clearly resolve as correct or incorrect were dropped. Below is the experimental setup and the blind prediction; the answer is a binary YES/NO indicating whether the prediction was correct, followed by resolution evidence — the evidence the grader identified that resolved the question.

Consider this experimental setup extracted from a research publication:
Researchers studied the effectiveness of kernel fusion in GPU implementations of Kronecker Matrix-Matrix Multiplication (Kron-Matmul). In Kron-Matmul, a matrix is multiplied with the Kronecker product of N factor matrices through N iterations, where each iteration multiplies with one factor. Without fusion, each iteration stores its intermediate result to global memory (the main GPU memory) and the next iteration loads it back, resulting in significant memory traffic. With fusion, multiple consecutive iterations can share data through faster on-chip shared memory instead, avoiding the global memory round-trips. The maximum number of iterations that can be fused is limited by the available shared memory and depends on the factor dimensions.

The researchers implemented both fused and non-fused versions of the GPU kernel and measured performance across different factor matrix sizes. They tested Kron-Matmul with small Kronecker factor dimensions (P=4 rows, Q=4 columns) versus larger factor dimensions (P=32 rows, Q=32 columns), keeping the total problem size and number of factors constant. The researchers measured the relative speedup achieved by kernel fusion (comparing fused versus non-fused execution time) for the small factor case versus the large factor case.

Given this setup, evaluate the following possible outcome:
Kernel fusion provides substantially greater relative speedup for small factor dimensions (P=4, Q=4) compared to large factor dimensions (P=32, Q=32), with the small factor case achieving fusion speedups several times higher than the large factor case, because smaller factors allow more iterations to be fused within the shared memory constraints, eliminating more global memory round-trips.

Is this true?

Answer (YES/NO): NO